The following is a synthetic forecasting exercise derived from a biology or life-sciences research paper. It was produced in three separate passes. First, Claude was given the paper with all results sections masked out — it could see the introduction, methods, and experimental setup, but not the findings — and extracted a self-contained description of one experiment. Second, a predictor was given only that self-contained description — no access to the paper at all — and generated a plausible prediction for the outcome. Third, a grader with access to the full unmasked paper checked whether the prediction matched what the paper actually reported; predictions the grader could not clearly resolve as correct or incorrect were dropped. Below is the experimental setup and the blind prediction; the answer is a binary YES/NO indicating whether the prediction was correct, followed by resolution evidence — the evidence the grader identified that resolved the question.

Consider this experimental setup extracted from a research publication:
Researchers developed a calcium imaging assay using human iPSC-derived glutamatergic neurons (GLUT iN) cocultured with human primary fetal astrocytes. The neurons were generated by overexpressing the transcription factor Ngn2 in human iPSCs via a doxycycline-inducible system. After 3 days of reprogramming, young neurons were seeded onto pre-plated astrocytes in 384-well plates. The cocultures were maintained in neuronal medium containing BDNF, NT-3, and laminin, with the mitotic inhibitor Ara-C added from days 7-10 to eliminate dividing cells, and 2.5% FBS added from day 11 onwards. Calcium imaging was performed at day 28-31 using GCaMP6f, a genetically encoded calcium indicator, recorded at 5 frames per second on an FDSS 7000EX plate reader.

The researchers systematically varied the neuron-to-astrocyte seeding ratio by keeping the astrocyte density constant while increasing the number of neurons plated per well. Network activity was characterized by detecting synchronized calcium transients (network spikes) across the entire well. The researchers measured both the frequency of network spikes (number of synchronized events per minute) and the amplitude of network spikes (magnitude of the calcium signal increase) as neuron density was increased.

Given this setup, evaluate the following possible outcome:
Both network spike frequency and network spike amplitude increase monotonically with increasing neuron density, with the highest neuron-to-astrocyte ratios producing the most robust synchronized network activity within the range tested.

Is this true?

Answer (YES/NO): NO